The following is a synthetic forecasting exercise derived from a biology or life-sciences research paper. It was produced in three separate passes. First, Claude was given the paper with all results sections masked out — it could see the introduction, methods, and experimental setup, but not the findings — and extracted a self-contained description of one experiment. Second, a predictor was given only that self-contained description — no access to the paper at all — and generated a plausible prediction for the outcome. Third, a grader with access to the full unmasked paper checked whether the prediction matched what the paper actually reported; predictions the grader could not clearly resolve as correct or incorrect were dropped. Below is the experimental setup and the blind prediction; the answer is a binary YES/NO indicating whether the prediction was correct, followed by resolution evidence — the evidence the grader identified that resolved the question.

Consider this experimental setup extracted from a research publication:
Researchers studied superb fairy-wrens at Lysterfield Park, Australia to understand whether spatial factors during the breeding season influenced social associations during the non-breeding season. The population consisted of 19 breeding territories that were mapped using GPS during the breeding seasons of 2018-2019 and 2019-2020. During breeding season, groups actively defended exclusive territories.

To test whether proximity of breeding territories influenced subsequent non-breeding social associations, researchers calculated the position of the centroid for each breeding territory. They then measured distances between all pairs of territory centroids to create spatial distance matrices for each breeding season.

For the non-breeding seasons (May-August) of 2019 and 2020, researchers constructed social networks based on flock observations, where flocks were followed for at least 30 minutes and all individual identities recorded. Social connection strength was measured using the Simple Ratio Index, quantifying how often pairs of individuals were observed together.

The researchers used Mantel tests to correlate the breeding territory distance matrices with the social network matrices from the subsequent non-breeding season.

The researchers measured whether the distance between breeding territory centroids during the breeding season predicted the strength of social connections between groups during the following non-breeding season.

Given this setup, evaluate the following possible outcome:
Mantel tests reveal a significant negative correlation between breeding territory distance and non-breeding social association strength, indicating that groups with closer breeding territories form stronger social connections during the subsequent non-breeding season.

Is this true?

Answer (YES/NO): YES